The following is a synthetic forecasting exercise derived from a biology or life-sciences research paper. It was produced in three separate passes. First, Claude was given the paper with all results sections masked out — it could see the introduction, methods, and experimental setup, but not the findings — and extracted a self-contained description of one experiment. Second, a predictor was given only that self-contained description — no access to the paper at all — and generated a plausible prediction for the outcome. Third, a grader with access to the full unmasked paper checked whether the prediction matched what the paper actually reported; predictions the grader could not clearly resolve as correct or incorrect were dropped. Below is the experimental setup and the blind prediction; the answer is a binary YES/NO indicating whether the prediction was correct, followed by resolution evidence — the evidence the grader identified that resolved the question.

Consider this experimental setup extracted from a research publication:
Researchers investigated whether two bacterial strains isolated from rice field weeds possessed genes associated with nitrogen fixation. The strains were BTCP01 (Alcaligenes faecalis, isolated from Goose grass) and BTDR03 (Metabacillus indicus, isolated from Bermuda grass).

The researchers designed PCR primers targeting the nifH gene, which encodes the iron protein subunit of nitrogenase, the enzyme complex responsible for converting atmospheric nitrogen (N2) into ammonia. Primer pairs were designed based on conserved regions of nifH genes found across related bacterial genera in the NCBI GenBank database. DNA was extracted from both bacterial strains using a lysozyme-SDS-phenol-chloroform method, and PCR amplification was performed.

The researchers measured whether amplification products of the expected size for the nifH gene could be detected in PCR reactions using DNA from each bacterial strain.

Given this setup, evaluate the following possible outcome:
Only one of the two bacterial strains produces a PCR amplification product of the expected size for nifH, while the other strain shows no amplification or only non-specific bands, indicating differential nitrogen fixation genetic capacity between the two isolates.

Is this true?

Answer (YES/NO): NO